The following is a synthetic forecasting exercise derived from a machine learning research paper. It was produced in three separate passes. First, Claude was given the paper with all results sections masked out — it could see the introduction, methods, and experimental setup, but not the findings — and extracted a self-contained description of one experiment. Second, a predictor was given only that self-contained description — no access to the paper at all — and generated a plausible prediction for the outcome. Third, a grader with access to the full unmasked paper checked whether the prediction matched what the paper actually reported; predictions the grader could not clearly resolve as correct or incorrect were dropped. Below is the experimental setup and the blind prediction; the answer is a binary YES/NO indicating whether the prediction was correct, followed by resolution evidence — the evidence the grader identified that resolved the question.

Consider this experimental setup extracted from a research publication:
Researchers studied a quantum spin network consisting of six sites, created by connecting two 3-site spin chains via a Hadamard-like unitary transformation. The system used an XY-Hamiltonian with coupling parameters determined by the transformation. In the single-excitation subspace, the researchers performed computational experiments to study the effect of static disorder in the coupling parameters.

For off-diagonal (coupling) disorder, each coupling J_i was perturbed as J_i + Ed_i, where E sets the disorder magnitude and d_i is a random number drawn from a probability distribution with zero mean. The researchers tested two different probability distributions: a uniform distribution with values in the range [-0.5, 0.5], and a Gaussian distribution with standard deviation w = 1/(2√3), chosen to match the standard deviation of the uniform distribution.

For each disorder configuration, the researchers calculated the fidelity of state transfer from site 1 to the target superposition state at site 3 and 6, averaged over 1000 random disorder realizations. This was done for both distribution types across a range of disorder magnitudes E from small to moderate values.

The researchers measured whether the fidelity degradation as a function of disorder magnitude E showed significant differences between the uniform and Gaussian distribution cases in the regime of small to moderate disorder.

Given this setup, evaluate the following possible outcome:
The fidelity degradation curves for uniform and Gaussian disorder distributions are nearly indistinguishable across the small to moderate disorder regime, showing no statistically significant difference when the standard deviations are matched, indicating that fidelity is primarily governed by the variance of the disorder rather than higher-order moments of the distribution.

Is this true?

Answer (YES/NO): YES